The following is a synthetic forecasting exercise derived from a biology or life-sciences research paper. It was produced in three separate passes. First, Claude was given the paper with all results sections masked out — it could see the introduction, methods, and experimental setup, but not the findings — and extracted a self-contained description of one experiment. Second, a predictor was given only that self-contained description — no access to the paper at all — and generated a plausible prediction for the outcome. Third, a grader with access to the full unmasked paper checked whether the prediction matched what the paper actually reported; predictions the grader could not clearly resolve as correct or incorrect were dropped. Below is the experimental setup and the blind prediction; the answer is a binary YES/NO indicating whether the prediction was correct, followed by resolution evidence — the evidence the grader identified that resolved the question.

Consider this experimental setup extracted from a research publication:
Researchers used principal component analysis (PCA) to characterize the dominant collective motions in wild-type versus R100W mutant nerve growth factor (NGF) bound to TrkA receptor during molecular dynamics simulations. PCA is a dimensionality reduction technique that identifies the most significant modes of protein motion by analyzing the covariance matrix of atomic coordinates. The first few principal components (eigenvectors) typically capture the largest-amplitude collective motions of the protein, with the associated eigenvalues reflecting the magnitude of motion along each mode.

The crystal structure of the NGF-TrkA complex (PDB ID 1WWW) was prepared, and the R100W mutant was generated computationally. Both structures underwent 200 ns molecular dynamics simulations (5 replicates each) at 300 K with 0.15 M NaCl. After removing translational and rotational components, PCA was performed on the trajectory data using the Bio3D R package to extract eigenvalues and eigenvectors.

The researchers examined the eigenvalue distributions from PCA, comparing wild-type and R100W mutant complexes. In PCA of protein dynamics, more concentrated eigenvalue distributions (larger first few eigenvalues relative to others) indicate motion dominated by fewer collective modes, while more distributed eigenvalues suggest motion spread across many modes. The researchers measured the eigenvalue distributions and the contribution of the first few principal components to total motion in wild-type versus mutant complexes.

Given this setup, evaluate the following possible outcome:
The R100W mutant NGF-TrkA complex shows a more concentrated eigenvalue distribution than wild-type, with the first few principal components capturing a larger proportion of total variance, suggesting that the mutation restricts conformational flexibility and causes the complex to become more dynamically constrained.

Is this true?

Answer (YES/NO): NO